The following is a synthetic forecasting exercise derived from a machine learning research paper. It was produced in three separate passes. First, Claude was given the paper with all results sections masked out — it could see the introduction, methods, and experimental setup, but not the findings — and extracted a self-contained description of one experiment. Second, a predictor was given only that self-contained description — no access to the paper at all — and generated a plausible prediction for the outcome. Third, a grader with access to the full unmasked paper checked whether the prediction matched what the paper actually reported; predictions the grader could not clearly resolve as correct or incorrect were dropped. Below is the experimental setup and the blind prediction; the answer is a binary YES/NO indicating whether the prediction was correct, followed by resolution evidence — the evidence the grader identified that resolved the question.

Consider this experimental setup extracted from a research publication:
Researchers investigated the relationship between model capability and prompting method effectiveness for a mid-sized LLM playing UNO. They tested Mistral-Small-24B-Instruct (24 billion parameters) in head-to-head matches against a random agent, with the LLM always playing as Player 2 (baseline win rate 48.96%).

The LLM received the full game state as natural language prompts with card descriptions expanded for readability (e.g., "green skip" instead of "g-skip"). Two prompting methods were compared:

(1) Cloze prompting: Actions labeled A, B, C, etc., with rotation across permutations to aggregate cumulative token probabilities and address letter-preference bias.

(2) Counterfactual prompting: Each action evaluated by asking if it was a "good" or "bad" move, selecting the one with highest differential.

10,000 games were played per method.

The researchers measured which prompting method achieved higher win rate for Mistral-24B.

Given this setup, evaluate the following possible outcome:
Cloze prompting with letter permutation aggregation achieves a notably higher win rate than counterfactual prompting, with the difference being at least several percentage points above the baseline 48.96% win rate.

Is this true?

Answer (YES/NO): YES